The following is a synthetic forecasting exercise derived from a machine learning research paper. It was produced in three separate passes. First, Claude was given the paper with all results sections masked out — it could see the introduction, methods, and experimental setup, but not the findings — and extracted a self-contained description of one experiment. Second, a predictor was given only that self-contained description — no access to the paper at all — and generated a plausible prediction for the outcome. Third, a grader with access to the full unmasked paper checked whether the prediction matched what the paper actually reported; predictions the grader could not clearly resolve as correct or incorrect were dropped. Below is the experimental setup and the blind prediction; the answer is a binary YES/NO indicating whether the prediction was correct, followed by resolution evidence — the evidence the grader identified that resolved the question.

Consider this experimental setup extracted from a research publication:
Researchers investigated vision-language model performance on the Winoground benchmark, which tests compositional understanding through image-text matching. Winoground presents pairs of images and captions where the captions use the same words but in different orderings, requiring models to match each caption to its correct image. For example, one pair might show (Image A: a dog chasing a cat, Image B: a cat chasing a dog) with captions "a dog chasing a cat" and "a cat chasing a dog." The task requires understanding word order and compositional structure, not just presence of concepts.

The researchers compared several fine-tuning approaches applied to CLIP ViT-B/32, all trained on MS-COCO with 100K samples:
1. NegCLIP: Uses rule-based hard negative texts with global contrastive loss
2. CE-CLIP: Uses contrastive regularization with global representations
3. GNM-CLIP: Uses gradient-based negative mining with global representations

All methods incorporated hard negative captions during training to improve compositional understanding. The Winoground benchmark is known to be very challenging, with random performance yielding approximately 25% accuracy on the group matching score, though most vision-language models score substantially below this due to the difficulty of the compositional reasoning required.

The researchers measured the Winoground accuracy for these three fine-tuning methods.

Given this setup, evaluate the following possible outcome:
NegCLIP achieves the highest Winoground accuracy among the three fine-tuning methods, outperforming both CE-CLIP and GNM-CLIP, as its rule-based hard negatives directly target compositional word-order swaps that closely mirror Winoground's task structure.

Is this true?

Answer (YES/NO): NO